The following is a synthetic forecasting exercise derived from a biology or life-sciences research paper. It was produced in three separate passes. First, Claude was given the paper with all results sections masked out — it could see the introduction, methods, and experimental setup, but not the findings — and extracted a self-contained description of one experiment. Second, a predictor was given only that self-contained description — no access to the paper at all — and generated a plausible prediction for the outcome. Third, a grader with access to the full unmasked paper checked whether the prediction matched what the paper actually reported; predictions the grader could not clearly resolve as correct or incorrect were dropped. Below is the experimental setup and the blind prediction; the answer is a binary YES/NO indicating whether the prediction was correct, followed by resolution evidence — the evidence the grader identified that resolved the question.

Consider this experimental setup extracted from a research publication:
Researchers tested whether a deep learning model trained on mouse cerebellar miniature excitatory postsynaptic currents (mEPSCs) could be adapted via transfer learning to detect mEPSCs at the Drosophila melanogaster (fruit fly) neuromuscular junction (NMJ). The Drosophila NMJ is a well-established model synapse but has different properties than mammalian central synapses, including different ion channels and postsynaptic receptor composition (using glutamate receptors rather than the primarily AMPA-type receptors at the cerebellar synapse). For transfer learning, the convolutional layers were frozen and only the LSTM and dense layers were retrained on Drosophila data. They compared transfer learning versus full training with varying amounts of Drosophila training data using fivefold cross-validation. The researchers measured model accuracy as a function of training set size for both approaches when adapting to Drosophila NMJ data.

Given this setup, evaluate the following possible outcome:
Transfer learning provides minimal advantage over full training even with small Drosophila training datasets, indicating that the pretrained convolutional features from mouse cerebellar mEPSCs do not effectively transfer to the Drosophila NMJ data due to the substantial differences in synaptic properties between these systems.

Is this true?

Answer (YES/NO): NO